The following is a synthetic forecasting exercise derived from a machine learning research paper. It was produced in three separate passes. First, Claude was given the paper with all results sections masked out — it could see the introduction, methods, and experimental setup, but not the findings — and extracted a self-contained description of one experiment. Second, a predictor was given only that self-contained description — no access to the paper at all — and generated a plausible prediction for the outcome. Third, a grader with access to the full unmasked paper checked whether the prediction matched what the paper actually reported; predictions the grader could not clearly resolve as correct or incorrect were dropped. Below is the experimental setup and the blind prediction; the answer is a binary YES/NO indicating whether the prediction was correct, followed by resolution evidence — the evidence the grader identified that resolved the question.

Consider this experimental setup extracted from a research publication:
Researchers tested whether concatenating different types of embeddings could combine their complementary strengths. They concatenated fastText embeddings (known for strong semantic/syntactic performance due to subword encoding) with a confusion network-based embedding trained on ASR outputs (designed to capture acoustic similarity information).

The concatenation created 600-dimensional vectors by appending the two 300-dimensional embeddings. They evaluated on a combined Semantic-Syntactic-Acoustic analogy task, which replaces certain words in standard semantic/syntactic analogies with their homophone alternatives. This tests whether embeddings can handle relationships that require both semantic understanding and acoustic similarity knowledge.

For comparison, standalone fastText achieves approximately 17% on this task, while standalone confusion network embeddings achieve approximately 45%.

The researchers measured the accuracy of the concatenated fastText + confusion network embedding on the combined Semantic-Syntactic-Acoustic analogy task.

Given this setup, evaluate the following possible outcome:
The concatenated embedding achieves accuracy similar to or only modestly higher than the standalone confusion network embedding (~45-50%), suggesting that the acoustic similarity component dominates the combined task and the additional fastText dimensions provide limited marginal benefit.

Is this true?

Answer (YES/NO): YES